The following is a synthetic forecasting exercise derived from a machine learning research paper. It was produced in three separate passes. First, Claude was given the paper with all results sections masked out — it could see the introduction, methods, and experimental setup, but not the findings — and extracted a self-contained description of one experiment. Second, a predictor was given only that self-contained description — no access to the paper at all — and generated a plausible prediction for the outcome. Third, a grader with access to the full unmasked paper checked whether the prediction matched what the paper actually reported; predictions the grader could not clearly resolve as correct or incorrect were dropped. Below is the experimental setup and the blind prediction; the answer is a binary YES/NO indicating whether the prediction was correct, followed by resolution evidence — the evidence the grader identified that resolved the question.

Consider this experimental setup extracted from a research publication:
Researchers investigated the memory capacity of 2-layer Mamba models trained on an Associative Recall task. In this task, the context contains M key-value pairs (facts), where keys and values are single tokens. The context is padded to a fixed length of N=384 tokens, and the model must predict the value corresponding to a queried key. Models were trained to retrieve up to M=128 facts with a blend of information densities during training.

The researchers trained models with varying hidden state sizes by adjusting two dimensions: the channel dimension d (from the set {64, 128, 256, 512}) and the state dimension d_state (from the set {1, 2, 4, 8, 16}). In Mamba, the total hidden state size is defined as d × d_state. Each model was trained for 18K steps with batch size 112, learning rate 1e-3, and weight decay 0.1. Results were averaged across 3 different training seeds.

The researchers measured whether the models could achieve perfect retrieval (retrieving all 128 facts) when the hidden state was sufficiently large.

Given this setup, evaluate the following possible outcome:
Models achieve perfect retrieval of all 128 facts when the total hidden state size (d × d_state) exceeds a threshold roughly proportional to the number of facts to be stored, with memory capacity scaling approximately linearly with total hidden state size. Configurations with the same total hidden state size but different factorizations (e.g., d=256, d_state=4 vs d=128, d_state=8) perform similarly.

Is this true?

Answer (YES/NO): NO